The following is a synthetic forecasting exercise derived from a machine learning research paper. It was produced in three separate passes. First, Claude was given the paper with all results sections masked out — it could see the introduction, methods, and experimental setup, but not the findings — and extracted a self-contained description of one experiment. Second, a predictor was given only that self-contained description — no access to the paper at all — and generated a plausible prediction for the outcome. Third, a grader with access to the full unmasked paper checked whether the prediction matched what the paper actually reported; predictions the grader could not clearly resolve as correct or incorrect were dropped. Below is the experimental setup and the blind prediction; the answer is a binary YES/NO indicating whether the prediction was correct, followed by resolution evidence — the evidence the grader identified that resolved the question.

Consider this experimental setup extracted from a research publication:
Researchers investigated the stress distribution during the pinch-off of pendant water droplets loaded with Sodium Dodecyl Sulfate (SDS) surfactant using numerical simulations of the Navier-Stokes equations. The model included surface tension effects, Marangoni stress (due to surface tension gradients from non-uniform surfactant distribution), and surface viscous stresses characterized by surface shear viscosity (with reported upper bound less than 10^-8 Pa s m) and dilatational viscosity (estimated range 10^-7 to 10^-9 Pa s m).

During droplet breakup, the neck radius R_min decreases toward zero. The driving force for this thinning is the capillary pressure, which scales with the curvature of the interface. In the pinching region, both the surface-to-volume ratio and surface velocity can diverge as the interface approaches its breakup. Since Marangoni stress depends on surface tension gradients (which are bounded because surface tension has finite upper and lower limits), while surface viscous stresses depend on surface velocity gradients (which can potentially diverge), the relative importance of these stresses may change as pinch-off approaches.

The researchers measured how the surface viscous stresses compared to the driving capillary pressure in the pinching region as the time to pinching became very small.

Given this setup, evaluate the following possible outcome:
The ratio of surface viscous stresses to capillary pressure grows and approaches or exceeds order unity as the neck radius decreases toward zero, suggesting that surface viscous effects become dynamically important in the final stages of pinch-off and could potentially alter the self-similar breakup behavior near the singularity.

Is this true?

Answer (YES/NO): YES